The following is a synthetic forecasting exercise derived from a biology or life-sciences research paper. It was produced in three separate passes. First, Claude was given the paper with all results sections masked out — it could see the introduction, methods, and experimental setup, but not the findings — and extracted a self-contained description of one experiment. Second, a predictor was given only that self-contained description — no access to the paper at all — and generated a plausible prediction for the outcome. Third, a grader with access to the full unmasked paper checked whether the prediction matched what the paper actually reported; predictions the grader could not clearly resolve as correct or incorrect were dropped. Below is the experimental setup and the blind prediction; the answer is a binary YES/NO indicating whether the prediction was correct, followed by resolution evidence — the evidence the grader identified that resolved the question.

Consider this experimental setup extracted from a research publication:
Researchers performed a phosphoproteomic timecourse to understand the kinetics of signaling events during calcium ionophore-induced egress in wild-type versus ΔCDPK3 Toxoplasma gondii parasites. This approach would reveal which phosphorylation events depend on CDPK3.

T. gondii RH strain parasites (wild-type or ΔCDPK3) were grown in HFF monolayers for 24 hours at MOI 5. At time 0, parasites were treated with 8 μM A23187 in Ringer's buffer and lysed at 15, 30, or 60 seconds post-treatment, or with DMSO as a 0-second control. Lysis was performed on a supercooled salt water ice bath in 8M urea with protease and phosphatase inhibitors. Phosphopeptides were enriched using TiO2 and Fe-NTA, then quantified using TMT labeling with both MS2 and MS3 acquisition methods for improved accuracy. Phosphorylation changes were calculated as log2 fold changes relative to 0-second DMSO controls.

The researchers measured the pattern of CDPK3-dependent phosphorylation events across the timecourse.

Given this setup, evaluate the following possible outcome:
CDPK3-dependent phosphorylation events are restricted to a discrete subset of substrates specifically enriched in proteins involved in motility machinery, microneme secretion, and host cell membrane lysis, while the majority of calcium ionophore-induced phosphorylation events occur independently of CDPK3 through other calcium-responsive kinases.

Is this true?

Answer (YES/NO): NO